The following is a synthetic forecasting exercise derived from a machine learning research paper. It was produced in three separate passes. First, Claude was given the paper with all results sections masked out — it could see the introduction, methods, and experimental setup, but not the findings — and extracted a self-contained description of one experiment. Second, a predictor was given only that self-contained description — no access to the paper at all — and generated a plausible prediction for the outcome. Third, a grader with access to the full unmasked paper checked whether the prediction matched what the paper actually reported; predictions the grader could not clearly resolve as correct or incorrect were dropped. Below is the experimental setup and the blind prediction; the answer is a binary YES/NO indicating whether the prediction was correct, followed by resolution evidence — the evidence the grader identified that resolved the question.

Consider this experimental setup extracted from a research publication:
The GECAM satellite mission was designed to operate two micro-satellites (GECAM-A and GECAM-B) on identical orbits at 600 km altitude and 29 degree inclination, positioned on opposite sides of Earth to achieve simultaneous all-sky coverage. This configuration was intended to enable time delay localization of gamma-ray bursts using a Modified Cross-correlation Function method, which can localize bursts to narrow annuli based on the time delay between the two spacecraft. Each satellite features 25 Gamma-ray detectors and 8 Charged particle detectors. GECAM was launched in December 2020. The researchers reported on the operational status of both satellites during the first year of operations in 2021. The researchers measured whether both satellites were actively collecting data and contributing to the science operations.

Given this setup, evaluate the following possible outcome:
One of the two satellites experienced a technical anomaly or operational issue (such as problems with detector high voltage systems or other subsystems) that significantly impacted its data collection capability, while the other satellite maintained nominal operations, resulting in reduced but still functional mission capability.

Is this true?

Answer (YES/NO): NO